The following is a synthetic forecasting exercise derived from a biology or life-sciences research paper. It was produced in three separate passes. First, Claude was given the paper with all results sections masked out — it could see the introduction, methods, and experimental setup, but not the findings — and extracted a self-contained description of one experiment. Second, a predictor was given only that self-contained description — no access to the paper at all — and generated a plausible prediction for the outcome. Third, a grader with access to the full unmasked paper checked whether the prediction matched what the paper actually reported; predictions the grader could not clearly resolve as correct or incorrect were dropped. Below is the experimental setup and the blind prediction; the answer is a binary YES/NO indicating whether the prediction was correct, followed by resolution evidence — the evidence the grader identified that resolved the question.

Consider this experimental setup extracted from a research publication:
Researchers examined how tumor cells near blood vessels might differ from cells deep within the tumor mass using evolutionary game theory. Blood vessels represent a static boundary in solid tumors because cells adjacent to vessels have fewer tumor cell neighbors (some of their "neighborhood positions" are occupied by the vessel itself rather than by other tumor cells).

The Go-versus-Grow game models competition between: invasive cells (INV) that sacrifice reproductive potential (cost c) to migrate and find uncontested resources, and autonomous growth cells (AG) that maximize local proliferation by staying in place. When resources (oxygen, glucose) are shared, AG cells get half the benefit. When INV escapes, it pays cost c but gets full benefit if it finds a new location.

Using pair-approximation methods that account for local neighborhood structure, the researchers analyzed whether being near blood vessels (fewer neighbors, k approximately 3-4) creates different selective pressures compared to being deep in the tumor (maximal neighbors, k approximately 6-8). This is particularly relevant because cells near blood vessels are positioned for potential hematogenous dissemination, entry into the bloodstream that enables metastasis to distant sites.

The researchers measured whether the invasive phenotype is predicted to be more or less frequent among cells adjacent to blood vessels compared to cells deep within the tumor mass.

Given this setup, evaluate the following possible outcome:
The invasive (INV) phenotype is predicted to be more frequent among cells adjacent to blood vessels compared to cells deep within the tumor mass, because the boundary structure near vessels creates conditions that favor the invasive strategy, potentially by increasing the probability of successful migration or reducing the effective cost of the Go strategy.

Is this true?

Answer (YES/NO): YES